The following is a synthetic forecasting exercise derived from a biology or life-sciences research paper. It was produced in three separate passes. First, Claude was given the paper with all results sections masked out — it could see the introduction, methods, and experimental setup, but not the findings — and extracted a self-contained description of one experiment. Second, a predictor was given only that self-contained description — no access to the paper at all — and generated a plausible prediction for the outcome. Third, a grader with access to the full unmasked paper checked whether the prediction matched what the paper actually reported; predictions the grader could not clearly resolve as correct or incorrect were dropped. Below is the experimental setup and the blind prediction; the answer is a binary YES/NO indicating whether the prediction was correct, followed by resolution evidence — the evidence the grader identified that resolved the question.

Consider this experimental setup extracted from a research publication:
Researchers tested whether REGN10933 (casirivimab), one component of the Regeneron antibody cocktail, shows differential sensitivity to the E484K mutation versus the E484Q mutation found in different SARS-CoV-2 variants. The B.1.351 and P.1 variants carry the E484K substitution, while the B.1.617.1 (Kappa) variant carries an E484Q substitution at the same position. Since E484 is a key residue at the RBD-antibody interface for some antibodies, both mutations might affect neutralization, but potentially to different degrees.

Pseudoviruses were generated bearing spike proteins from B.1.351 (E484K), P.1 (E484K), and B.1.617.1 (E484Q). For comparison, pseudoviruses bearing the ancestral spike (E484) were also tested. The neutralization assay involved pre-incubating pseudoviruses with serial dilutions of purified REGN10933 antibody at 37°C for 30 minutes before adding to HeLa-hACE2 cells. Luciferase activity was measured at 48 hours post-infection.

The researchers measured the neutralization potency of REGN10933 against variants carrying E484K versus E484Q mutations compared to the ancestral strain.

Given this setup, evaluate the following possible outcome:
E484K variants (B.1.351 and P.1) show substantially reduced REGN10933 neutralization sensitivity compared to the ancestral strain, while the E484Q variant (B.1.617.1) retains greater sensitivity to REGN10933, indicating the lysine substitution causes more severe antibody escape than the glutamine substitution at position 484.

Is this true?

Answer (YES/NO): YES